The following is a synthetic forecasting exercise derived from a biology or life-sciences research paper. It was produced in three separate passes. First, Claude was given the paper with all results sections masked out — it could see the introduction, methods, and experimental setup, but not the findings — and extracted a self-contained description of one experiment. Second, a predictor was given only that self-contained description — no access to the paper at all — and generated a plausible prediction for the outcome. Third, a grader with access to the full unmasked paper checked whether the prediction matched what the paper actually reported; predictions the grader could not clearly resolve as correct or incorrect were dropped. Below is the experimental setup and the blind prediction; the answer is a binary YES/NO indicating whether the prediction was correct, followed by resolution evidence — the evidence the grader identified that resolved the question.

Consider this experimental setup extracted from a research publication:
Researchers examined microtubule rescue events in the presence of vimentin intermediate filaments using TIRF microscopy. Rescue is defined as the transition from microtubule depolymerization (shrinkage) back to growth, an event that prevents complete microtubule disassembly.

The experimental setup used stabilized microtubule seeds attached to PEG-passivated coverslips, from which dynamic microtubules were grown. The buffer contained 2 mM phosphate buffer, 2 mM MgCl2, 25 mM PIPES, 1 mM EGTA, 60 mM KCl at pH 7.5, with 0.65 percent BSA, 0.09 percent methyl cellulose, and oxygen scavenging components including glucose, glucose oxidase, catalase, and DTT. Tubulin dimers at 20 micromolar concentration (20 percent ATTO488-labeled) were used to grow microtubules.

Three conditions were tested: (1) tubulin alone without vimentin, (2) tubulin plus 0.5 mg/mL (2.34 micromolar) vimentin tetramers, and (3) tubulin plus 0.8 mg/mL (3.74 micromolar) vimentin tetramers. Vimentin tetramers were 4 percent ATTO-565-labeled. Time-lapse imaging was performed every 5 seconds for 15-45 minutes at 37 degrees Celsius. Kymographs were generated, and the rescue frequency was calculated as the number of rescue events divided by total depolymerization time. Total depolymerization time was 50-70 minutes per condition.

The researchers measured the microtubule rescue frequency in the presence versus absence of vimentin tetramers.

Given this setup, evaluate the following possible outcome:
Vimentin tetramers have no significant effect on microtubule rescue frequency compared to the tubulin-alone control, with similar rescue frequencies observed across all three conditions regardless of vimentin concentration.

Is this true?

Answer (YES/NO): NO